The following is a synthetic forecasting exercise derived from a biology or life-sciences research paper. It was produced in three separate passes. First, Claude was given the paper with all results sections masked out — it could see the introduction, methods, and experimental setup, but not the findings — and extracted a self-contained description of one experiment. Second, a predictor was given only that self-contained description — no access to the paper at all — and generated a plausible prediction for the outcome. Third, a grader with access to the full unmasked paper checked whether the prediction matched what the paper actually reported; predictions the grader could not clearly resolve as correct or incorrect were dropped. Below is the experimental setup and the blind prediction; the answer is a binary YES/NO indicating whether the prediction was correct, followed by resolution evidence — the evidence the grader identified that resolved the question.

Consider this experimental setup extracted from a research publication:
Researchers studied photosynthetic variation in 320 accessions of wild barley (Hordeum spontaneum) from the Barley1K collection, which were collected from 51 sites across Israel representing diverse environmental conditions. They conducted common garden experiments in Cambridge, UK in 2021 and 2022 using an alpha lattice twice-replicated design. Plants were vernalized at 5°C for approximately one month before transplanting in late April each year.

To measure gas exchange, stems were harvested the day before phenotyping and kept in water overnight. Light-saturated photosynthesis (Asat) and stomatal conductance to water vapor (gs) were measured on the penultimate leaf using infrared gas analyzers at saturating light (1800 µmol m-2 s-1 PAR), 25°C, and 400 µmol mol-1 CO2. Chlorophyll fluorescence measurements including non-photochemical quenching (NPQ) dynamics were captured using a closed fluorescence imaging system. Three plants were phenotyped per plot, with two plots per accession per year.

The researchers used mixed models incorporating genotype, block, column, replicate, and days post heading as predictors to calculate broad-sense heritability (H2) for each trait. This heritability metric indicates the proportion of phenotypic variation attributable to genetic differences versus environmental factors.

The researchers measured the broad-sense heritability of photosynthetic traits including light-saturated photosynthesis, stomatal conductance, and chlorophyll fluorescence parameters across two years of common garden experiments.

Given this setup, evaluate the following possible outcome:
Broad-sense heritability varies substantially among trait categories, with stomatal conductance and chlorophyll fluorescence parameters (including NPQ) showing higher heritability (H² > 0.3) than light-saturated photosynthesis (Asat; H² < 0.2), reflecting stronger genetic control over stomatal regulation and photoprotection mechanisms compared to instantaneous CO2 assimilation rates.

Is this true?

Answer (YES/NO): NO